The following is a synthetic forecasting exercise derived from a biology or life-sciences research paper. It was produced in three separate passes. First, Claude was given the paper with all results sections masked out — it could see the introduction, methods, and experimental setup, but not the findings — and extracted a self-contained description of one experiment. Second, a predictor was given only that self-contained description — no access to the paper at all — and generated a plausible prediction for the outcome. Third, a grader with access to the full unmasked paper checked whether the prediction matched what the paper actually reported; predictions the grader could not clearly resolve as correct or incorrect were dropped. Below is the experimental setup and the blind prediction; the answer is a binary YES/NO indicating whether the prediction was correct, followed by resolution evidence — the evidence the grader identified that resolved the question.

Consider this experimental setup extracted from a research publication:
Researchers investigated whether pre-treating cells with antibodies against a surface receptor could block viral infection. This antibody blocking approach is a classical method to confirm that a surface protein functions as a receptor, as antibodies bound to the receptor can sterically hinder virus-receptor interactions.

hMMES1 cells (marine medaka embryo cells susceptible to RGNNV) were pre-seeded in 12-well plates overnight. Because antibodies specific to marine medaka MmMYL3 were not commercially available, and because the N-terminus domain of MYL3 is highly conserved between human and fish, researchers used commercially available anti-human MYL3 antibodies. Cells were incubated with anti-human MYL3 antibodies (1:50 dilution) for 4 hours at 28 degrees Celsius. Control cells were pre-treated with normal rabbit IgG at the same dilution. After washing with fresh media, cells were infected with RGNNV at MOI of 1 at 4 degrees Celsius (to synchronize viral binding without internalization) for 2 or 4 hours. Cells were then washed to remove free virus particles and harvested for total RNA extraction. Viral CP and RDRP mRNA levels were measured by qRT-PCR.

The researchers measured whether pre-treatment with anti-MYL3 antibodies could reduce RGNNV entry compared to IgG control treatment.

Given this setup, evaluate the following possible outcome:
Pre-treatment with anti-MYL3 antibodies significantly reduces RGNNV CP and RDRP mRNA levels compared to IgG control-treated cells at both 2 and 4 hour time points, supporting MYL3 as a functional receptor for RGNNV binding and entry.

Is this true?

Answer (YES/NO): YES